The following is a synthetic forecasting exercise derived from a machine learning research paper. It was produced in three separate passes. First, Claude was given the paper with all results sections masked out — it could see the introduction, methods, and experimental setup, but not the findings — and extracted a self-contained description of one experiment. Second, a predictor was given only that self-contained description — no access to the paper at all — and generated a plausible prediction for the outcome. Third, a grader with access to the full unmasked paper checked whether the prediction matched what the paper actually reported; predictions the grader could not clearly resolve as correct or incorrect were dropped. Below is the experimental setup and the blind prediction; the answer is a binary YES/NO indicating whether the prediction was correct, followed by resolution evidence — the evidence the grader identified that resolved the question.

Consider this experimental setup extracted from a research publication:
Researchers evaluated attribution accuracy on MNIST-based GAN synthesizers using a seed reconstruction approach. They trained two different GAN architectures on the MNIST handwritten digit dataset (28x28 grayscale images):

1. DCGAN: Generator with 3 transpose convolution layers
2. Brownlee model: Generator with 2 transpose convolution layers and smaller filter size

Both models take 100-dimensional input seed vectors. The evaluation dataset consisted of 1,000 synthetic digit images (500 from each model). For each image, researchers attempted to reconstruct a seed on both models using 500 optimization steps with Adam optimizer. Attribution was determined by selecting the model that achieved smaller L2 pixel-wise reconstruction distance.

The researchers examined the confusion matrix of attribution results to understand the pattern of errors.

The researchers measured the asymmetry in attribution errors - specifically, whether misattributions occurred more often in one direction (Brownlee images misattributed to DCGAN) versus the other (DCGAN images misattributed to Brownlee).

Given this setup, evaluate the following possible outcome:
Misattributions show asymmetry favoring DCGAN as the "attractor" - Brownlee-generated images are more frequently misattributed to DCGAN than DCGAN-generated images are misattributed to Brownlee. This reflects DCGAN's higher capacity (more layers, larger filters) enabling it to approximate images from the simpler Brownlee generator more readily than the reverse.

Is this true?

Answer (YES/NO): YES